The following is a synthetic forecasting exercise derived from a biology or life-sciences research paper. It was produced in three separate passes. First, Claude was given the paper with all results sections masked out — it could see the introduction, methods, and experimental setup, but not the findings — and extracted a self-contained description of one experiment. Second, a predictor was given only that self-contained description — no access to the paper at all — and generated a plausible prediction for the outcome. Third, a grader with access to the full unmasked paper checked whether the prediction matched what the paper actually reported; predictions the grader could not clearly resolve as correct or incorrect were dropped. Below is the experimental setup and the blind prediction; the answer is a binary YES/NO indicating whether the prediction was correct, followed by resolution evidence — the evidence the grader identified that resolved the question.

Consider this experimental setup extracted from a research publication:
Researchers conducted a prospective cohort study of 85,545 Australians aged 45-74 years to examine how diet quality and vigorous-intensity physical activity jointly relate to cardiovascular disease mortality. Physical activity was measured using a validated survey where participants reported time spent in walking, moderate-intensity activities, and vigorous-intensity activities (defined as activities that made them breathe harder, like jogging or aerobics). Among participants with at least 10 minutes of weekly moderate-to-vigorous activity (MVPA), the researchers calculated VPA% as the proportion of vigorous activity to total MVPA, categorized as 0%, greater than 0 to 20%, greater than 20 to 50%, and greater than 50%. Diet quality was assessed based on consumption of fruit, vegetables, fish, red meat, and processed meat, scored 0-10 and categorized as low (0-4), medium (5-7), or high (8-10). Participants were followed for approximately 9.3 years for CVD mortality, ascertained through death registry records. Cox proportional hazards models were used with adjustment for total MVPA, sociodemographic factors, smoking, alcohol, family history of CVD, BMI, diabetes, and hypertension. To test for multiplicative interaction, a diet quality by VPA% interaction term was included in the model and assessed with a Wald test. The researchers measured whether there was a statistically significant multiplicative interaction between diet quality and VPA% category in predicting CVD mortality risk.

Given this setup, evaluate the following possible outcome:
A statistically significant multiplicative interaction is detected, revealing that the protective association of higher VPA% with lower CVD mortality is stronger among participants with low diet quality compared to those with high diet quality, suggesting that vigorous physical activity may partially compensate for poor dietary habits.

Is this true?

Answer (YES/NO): NO